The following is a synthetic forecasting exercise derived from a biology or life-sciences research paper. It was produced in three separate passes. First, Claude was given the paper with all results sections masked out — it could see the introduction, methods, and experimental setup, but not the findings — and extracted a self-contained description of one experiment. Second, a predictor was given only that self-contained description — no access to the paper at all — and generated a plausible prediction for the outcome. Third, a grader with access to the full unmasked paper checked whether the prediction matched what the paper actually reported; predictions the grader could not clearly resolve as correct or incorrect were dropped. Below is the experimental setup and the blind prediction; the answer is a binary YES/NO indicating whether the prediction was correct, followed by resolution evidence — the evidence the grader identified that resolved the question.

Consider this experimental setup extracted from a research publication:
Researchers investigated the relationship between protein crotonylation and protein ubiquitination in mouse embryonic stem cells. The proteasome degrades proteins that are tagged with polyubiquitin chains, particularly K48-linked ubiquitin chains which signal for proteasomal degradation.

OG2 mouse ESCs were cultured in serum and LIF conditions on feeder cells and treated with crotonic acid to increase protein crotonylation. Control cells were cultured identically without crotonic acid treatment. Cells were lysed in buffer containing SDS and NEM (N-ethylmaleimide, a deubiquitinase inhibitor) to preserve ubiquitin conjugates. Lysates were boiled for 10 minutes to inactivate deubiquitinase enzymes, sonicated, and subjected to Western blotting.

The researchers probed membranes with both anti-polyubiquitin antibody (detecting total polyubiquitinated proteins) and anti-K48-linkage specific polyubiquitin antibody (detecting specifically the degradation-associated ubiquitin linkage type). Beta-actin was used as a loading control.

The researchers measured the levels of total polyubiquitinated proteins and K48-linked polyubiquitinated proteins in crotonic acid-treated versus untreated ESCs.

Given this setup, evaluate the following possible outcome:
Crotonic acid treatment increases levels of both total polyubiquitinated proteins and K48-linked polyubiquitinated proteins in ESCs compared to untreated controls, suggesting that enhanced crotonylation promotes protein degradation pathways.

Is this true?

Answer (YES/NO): NO